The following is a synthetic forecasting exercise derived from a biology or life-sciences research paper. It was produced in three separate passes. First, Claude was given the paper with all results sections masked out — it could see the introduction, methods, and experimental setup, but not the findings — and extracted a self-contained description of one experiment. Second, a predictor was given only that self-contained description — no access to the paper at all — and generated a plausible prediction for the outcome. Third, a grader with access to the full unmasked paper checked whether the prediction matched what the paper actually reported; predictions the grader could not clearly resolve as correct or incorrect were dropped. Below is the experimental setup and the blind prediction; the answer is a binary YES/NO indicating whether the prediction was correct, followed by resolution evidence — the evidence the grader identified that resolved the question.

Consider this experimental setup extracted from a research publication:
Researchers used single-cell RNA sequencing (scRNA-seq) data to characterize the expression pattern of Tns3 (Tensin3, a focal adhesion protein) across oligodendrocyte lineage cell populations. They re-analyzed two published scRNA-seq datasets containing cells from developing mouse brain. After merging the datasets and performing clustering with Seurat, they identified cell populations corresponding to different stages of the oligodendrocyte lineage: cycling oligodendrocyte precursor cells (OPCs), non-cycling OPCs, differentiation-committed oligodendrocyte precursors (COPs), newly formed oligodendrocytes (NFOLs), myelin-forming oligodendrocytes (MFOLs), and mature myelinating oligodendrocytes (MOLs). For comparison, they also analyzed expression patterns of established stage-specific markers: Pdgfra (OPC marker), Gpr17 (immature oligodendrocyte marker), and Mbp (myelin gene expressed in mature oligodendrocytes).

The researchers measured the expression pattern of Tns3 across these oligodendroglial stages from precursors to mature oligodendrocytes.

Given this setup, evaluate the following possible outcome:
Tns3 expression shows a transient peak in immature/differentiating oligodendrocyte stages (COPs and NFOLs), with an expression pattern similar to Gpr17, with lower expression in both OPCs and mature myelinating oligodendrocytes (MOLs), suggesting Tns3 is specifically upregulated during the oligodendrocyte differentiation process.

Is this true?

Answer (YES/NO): YES